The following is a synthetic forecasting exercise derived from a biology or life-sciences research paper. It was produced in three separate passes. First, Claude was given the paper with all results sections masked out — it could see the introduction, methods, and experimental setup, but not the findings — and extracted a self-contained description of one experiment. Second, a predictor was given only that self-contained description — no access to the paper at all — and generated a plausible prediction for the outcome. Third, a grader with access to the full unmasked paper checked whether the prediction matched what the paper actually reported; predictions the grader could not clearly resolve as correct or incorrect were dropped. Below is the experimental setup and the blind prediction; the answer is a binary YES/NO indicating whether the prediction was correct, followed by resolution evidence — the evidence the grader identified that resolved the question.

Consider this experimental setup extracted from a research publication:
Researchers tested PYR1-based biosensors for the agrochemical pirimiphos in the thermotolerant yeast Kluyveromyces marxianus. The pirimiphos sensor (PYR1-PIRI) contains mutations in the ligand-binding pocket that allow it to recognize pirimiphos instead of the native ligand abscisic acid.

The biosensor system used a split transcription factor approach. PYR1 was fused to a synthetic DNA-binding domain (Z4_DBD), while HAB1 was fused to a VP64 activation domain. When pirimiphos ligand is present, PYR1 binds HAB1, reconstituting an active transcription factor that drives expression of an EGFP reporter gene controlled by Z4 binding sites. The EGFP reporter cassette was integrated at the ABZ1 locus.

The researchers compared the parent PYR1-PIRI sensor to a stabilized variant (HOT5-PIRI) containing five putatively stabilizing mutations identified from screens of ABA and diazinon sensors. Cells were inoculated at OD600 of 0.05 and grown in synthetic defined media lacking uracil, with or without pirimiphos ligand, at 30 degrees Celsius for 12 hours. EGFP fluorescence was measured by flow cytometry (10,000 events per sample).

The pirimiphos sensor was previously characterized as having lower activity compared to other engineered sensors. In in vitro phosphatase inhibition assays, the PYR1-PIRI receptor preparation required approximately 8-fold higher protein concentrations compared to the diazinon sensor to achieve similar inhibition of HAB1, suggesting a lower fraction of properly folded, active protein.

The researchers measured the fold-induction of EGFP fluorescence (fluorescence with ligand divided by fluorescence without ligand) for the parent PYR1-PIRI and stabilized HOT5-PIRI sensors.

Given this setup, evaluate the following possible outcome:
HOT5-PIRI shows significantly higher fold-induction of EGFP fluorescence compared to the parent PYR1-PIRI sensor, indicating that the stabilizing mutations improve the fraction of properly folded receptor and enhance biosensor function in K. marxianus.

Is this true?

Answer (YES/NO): NO